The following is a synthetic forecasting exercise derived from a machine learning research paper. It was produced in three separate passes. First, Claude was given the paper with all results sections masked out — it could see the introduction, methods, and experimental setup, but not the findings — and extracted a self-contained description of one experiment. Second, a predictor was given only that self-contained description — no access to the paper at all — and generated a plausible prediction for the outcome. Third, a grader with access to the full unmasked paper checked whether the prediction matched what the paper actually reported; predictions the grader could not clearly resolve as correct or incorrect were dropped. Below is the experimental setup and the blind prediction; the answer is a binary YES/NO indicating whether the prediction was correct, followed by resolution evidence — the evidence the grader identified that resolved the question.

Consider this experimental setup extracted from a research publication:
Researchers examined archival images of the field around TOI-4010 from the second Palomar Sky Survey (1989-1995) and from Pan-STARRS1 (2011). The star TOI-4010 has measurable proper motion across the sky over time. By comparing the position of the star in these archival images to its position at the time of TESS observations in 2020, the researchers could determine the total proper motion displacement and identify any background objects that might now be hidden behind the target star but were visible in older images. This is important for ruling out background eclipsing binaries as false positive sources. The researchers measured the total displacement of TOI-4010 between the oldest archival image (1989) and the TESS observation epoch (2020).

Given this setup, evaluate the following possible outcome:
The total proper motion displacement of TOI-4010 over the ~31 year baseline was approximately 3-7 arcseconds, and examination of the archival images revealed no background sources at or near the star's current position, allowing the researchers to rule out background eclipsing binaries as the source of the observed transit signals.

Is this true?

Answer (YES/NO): YES